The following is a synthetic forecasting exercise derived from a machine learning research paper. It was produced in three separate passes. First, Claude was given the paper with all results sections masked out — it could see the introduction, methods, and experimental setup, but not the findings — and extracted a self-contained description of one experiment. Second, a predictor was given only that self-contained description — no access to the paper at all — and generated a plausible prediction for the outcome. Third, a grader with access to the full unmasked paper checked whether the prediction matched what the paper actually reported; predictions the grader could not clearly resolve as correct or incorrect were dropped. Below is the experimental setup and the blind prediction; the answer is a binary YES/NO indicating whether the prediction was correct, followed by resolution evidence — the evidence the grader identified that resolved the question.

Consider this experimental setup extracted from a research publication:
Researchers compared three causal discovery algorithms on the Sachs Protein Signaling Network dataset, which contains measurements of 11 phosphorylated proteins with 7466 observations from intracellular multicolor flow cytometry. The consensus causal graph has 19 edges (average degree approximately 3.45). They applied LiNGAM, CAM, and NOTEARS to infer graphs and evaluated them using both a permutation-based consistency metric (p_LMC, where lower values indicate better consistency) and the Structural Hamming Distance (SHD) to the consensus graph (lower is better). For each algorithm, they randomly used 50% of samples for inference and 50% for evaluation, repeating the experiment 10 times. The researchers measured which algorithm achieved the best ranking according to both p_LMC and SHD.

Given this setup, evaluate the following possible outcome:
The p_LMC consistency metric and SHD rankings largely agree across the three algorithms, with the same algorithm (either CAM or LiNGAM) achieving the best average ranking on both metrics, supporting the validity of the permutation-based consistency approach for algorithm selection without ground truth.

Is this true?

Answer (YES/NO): YES